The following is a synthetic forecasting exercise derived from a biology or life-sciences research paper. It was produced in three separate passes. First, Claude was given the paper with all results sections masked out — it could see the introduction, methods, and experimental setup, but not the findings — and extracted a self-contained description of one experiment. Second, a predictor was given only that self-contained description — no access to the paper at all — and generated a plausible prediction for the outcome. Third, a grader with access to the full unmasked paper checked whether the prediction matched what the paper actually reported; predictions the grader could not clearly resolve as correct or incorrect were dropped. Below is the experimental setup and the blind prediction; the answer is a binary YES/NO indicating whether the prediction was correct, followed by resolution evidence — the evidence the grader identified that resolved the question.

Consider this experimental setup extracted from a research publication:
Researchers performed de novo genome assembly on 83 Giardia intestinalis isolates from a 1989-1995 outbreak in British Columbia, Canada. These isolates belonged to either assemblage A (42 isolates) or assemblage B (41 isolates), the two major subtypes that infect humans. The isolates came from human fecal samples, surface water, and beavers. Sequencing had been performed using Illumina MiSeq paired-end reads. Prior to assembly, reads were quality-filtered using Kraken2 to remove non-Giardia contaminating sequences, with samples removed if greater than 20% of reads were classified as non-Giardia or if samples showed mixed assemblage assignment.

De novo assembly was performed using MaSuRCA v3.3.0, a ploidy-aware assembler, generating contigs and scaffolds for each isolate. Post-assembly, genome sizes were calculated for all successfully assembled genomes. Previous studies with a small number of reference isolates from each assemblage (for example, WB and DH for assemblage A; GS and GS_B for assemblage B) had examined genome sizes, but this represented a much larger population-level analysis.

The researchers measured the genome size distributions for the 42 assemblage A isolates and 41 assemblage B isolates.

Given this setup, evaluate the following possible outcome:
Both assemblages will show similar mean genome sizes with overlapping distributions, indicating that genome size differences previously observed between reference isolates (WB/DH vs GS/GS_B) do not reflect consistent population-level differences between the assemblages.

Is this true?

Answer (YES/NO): NO